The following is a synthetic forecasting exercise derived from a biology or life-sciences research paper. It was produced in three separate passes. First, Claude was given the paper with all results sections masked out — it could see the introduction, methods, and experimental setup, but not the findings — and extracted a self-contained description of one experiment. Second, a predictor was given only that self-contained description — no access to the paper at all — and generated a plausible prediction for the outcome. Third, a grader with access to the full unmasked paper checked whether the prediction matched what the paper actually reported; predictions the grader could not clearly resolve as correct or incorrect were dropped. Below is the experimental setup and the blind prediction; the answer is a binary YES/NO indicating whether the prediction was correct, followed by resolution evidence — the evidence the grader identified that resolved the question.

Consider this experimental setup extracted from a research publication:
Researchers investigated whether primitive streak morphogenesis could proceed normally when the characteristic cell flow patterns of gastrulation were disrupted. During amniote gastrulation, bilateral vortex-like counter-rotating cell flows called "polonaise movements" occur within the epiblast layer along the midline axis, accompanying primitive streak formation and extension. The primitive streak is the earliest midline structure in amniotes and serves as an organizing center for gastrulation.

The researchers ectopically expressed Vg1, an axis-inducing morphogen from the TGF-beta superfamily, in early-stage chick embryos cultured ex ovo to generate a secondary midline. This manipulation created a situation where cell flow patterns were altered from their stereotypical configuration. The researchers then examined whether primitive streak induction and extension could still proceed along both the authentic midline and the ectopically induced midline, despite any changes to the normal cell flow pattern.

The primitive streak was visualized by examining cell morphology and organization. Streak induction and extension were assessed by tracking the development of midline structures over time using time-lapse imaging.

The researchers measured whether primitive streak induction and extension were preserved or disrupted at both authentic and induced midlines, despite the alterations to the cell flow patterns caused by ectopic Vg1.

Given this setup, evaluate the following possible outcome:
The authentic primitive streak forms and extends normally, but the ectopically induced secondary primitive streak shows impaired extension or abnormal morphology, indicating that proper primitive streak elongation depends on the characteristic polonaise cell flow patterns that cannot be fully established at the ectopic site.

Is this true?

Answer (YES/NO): NO